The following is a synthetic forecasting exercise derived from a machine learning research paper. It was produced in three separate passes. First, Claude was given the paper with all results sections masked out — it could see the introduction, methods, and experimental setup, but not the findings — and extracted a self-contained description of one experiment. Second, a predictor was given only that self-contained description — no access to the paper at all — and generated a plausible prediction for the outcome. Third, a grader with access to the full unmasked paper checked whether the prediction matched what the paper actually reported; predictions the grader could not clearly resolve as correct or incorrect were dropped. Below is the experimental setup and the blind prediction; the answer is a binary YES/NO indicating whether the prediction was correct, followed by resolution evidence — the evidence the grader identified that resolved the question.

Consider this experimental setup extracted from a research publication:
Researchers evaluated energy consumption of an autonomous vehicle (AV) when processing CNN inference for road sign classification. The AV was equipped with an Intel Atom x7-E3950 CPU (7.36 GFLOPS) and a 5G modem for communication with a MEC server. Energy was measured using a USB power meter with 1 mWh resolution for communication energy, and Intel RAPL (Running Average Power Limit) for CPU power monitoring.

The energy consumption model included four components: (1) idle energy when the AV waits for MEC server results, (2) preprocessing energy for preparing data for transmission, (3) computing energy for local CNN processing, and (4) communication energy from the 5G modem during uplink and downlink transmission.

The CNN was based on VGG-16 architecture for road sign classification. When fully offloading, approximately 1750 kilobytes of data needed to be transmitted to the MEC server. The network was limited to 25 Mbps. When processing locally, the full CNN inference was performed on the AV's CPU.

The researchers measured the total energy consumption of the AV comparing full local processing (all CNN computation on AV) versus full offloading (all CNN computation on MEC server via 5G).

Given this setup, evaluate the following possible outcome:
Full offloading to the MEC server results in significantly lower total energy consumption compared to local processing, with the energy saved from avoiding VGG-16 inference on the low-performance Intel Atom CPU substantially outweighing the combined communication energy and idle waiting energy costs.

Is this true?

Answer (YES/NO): YES